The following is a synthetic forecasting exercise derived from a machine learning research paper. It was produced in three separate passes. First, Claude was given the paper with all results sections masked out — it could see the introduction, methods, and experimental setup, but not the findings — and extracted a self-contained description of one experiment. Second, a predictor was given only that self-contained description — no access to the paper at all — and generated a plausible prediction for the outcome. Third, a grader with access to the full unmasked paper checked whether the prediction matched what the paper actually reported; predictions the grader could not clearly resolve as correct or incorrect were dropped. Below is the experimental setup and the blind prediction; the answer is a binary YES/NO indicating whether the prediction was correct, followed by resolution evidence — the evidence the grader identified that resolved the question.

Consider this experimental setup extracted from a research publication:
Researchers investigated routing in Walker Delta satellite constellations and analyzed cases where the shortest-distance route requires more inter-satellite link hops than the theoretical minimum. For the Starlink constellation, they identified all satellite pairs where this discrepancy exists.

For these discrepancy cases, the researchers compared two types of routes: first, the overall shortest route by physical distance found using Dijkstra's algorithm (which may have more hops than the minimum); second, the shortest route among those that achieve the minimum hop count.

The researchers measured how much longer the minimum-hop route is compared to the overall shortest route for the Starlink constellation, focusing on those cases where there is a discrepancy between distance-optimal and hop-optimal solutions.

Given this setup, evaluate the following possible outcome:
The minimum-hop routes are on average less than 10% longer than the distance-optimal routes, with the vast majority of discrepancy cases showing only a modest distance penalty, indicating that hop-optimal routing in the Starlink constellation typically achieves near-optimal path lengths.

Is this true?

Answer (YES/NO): YES